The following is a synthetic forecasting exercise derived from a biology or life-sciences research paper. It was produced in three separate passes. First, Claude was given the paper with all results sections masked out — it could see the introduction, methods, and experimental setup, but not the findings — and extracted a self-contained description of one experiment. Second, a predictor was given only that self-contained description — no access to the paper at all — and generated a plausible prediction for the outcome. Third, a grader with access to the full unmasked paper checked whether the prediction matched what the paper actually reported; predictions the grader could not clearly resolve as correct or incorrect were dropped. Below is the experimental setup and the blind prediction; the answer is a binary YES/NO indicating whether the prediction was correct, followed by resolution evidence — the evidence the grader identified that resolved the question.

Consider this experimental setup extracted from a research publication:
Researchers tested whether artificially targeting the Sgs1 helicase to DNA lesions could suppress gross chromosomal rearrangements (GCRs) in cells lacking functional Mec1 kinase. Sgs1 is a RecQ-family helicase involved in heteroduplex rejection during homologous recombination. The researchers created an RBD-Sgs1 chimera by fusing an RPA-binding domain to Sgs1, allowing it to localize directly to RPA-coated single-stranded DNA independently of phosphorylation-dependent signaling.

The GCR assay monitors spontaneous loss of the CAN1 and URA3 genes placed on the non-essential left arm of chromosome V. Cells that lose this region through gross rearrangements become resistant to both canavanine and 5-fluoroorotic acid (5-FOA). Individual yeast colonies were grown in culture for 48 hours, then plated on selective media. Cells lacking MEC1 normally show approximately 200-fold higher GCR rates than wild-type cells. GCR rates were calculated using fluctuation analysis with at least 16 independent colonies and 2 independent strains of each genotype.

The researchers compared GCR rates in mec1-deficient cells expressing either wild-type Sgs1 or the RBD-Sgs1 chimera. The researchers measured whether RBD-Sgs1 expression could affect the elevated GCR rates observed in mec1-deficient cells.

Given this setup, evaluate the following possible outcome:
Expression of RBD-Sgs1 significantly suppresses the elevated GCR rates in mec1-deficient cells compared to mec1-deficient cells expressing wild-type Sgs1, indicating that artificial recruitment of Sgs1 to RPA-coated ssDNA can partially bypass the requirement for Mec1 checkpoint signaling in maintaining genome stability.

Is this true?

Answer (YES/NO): YES